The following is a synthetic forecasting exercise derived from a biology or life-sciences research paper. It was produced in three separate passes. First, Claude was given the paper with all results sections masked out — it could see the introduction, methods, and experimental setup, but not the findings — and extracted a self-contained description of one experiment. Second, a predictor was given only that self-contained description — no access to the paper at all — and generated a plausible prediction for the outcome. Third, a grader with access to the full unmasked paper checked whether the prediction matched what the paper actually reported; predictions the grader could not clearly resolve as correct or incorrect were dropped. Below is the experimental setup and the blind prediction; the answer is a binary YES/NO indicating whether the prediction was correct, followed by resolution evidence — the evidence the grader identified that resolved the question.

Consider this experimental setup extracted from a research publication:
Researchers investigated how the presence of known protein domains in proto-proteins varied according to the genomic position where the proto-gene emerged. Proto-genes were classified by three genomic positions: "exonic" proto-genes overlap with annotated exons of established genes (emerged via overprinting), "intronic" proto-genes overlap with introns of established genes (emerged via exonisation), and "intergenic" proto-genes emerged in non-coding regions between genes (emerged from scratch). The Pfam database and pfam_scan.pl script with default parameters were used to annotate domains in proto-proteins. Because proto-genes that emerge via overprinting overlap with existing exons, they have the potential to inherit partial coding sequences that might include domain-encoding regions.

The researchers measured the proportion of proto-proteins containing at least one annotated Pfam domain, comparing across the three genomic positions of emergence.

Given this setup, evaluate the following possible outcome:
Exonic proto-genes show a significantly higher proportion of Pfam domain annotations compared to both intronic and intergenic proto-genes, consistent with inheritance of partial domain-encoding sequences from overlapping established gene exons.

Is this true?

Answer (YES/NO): YES